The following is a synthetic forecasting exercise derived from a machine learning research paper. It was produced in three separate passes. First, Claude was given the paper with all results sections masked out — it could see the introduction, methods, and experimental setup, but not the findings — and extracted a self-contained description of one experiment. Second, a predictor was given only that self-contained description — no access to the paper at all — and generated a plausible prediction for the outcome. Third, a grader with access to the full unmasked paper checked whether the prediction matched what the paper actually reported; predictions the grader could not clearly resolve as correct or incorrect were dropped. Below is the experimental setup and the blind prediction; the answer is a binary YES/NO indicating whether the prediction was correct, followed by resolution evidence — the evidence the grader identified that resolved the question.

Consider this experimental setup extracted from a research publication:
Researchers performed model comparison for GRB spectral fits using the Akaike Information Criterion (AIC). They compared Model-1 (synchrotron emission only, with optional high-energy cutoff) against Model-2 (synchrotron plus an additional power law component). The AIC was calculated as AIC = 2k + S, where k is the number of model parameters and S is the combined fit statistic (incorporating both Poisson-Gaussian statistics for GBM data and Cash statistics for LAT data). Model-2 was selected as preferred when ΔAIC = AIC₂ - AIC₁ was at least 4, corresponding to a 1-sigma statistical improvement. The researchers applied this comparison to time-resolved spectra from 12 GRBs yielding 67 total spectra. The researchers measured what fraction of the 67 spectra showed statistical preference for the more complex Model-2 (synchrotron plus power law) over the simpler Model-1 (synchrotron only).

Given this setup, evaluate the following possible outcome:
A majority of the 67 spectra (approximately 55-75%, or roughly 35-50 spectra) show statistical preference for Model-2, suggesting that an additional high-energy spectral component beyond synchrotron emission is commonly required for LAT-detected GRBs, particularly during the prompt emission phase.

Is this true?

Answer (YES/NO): NO